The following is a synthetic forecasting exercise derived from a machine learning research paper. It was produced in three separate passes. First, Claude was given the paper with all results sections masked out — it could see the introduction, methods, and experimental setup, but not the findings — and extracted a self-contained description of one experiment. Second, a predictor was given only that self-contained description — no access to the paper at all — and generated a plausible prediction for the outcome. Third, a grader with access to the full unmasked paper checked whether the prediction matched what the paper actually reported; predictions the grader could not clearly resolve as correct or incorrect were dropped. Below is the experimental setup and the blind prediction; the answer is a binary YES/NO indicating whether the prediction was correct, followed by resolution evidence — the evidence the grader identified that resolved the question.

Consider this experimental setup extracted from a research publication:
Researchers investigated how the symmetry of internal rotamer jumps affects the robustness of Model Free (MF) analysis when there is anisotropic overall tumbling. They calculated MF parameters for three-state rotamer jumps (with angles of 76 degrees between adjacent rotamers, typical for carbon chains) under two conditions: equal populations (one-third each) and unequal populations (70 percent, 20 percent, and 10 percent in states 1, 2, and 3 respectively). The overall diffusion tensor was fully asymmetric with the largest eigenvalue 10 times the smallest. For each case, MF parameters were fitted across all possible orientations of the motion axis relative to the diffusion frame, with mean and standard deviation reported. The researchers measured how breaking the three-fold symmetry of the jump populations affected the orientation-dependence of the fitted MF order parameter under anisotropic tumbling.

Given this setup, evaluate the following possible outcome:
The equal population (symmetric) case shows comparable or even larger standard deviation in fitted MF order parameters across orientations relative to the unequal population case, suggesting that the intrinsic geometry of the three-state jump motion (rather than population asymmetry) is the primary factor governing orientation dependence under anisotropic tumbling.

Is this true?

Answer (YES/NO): NO